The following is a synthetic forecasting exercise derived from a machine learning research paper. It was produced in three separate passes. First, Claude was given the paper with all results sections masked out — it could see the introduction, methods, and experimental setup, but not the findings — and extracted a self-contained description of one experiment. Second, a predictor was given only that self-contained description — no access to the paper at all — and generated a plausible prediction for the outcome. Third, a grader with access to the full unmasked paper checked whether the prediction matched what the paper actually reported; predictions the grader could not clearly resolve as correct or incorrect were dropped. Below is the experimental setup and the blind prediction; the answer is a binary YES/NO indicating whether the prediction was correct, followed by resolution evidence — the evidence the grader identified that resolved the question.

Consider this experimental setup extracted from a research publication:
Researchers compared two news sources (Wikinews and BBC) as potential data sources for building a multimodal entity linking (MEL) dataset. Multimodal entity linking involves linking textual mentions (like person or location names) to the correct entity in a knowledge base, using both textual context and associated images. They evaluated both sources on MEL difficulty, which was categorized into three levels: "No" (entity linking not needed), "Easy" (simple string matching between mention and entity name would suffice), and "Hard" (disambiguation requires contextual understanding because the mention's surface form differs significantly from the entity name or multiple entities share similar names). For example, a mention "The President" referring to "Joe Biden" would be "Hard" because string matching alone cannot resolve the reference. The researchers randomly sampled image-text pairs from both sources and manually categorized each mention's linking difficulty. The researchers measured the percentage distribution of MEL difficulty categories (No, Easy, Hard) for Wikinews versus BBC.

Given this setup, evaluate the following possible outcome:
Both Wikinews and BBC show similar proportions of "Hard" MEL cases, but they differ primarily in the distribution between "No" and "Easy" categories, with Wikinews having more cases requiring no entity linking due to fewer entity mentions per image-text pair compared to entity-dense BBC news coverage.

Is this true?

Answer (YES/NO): NO